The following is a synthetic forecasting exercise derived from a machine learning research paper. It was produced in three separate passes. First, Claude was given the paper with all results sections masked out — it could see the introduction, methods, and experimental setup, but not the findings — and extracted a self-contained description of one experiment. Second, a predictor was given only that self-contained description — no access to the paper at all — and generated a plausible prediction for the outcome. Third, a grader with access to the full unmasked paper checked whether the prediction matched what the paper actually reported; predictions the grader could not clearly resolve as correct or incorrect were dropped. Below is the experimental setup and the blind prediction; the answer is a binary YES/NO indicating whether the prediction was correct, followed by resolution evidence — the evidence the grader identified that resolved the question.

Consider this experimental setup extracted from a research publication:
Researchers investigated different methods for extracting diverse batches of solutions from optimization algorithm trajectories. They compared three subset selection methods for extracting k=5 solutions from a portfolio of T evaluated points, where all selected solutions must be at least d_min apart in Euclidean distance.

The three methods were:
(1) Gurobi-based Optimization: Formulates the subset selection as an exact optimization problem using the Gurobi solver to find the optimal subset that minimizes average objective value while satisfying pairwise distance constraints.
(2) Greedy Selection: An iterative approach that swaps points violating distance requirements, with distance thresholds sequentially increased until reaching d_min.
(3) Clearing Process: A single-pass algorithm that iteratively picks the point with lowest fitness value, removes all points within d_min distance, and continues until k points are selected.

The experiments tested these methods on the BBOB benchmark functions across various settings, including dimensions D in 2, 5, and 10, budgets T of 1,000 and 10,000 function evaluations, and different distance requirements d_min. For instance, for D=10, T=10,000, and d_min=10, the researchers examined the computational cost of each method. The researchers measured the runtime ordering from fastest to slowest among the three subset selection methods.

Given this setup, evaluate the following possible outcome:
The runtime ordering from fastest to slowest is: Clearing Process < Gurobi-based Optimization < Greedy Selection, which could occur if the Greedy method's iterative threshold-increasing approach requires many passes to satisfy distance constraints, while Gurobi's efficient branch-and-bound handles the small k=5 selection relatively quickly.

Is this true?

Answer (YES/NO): NO